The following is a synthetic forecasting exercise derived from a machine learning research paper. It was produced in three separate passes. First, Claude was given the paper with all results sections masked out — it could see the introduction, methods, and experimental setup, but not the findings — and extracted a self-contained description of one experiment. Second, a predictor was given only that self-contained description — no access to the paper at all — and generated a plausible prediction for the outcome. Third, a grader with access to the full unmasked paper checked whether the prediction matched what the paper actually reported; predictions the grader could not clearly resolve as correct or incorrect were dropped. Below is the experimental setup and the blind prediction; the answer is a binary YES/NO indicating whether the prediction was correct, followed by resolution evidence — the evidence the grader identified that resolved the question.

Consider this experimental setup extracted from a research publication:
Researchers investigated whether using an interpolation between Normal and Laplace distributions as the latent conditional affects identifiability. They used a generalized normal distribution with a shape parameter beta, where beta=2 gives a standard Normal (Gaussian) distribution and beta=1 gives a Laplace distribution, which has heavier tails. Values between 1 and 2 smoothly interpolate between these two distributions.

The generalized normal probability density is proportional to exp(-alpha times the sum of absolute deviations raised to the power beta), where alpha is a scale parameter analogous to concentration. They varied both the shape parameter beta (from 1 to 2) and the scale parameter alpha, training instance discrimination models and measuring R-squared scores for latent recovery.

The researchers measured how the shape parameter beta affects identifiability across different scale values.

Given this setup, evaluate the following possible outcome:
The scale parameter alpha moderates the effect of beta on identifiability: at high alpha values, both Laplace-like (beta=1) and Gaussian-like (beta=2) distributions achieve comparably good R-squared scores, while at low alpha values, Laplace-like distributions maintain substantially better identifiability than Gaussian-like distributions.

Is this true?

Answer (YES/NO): NO